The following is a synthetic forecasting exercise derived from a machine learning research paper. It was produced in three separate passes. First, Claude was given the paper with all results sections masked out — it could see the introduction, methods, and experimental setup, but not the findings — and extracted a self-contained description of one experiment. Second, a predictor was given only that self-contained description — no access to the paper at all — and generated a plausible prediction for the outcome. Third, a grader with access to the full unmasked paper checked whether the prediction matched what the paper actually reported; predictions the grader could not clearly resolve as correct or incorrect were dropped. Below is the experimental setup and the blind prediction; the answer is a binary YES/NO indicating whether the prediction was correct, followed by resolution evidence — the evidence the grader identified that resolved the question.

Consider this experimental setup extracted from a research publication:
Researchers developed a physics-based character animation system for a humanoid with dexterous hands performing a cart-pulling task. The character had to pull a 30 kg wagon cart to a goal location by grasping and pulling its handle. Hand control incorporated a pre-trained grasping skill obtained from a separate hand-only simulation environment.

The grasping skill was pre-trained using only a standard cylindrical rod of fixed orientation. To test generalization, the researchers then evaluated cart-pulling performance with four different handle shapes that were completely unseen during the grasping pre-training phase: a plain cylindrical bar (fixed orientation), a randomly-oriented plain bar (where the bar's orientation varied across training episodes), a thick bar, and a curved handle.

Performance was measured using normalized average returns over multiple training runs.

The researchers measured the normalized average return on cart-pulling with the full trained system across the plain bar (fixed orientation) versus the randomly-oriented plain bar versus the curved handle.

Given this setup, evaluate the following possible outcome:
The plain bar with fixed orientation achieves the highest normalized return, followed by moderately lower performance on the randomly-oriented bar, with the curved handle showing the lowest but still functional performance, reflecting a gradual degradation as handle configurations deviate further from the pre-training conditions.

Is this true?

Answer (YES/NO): NO